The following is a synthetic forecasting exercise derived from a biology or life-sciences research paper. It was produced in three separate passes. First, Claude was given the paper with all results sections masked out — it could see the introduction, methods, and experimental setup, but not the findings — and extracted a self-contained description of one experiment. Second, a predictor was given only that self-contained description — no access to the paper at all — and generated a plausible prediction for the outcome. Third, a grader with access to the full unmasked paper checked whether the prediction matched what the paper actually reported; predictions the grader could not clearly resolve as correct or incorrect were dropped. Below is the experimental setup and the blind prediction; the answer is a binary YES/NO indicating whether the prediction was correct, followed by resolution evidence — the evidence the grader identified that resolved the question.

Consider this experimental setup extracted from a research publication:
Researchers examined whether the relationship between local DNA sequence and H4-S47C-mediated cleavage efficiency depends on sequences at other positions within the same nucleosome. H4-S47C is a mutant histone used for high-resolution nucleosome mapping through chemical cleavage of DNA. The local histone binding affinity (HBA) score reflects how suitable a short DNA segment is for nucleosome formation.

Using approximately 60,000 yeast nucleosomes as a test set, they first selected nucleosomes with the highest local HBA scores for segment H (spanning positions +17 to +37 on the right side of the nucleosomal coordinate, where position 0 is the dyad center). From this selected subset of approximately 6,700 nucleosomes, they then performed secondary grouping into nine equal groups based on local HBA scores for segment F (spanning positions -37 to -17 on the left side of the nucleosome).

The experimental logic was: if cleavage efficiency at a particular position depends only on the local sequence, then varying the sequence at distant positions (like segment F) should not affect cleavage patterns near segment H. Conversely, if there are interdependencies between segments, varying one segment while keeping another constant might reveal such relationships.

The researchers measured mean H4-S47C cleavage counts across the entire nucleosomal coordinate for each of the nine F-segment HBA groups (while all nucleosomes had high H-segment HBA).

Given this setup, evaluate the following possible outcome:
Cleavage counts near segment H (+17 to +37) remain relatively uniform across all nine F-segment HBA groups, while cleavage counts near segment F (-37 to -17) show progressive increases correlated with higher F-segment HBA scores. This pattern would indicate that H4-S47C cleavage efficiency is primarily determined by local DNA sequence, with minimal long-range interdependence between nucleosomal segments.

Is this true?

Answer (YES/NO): YES